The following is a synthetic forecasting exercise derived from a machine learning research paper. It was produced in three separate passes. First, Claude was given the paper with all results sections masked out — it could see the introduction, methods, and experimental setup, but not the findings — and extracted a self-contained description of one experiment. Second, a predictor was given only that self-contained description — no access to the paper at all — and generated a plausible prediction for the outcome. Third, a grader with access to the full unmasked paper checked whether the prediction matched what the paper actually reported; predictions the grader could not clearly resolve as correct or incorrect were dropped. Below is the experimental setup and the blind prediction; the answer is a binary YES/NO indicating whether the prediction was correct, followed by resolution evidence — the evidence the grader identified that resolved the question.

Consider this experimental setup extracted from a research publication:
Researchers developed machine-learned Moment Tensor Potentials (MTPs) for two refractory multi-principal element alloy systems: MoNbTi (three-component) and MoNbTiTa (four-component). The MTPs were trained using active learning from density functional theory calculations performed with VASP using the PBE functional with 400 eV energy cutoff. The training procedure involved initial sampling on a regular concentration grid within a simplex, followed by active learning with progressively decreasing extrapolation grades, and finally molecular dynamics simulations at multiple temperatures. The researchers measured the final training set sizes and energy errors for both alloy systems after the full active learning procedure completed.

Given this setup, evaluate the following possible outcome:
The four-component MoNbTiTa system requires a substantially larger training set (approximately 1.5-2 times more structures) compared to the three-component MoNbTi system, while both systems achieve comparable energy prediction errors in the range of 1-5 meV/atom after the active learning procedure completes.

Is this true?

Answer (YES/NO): NO